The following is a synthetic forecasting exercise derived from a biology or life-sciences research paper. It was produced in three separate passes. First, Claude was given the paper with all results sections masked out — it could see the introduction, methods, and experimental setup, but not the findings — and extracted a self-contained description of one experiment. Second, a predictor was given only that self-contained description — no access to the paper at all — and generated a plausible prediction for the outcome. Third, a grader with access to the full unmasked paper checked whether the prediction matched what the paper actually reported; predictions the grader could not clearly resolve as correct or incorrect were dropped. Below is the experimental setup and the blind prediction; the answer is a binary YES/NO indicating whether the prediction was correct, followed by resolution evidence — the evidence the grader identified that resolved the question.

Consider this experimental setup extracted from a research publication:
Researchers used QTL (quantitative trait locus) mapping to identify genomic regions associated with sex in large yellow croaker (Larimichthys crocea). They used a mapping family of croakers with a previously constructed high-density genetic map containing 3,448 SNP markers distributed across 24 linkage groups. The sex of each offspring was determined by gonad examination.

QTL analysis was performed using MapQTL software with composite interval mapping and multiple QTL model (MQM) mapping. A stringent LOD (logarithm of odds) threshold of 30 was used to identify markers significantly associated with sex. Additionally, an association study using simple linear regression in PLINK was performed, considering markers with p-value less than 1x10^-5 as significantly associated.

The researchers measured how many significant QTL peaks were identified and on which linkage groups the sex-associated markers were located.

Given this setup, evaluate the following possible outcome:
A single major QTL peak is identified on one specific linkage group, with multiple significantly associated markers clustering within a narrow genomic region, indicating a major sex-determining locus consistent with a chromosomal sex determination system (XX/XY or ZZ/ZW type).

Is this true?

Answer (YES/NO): YES